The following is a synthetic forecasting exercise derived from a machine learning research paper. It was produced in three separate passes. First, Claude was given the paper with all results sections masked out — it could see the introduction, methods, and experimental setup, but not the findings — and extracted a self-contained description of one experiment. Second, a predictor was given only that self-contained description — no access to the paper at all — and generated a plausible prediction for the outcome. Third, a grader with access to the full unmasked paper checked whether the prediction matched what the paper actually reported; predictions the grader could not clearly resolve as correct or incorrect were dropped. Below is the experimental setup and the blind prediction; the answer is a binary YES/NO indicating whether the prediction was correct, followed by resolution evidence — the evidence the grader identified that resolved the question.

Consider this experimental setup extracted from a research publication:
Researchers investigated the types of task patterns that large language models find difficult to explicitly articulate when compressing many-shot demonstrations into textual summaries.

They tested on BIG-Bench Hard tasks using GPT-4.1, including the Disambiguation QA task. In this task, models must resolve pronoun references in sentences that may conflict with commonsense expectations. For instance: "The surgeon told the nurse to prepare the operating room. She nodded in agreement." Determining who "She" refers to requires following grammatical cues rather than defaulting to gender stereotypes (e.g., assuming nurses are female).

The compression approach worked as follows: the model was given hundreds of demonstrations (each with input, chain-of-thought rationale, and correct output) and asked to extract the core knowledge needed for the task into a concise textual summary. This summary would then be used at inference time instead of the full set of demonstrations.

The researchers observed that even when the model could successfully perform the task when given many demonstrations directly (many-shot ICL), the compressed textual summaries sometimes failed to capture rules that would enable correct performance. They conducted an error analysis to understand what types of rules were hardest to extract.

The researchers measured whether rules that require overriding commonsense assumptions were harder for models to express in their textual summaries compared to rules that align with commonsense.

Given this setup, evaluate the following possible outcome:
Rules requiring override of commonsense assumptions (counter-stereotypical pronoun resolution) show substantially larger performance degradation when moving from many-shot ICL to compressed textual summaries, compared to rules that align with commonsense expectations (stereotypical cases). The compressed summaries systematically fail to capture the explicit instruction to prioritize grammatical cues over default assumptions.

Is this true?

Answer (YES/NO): NO